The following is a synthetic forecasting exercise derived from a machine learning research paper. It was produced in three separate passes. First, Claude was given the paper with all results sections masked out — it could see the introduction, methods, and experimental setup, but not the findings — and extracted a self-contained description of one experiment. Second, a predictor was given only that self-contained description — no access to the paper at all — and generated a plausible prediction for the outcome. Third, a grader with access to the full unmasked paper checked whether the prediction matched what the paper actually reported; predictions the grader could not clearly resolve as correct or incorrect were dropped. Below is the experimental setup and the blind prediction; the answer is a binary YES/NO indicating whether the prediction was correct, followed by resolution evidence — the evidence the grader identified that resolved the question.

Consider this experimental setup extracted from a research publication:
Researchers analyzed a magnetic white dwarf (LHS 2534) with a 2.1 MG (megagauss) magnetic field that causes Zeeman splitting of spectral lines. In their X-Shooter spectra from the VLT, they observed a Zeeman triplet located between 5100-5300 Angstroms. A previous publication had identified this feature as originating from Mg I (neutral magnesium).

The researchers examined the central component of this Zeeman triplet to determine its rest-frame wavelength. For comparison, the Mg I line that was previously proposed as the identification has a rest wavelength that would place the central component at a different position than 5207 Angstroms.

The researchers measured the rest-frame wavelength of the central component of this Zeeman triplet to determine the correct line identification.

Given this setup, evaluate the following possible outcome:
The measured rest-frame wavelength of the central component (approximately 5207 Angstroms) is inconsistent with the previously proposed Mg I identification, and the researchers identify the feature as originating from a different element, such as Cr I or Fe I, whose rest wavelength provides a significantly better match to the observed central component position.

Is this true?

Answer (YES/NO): YES